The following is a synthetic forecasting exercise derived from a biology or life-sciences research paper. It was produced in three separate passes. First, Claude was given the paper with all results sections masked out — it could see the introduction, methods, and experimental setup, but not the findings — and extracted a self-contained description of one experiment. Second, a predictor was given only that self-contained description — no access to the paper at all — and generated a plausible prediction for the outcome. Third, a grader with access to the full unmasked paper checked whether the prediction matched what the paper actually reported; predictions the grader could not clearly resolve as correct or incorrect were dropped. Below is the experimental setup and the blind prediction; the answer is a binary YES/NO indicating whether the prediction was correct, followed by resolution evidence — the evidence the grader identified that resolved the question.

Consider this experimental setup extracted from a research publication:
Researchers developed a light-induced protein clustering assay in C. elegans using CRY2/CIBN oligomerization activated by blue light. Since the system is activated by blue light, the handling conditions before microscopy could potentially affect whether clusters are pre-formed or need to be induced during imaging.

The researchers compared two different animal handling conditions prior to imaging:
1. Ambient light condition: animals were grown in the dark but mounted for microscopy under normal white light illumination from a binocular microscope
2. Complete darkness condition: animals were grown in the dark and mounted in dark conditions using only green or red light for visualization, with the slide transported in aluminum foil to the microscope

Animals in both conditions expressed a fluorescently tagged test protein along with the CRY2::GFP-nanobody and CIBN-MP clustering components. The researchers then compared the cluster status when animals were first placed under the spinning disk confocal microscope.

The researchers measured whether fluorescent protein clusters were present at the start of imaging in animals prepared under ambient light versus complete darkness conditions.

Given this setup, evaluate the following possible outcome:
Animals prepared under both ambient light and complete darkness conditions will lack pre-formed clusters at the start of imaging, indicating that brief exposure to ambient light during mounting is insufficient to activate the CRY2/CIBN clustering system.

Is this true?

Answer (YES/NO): NO